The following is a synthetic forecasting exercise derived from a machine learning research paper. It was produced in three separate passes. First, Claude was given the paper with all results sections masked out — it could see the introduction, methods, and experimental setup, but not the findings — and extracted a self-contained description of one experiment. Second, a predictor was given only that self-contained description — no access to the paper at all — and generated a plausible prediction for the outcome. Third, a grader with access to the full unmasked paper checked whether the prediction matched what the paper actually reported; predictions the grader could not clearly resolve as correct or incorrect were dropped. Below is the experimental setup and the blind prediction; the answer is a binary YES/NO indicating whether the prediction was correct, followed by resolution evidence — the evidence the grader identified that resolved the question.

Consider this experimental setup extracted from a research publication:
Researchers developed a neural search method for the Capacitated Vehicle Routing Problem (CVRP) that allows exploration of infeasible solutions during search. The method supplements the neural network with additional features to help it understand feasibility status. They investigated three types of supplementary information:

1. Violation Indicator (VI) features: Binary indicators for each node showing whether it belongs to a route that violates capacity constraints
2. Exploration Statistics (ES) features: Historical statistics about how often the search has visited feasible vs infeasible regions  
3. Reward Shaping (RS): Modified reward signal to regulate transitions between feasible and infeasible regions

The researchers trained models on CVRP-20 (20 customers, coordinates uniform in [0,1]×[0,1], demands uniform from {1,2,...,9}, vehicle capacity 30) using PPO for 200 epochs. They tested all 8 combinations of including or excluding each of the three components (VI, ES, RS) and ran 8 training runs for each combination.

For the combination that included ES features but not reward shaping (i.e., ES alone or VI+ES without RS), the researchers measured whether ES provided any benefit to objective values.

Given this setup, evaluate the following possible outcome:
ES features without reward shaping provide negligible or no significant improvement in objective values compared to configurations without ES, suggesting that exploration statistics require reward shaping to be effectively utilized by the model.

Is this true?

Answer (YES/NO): YES